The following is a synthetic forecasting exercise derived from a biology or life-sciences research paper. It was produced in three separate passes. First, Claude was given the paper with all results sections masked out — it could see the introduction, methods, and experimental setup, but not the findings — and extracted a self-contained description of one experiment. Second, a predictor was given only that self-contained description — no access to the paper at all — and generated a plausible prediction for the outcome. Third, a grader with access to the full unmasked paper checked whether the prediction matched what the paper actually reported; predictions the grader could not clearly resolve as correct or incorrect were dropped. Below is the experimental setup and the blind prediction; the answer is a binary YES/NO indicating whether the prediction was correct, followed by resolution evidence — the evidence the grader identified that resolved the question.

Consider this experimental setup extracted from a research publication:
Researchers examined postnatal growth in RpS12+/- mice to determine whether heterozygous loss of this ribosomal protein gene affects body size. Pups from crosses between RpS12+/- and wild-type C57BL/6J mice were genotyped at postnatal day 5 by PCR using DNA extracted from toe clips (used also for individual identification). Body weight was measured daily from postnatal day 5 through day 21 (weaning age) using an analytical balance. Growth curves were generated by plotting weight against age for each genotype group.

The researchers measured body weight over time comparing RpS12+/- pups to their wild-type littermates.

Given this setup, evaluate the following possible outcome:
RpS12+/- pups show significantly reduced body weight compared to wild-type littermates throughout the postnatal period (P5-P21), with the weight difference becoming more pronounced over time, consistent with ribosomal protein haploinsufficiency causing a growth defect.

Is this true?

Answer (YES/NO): YES